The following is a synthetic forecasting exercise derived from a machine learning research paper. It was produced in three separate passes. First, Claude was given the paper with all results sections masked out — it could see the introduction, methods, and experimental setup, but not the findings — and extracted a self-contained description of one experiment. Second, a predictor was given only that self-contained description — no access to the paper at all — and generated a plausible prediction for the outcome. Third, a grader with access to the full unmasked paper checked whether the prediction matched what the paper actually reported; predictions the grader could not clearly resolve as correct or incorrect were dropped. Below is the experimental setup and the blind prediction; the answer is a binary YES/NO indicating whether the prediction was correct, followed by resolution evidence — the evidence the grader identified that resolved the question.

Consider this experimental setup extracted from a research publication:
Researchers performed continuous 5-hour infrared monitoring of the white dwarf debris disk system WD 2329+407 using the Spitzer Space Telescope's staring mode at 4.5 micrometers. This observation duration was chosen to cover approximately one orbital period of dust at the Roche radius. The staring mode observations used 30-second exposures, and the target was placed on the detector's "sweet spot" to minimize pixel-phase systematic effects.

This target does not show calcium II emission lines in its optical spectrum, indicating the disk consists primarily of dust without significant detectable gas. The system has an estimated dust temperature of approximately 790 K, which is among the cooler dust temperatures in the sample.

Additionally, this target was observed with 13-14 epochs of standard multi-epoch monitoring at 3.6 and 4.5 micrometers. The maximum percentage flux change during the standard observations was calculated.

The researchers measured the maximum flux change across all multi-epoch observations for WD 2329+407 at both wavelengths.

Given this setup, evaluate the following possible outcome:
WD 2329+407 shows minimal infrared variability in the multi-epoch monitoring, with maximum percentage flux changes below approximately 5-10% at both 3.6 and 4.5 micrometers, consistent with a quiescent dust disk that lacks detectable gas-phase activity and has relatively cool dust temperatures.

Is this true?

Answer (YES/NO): NO